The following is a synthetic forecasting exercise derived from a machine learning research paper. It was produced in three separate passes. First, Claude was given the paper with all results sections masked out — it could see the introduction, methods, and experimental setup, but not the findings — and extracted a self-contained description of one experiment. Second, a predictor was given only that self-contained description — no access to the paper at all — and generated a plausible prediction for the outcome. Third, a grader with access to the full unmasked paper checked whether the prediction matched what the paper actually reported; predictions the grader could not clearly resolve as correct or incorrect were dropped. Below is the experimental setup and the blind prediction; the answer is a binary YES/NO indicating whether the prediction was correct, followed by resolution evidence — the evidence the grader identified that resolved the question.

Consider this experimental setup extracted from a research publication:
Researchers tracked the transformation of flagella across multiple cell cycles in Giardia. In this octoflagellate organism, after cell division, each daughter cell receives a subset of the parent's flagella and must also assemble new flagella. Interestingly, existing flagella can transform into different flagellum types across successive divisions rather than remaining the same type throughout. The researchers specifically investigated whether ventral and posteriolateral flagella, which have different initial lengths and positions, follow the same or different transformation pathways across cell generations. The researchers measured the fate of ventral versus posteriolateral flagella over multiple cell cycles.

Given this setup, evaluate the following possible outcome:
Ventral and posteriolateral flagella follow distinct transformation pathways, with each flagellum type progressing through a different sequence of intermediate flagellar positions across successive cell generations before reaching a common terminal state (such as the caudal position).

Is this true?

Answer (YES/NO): NO